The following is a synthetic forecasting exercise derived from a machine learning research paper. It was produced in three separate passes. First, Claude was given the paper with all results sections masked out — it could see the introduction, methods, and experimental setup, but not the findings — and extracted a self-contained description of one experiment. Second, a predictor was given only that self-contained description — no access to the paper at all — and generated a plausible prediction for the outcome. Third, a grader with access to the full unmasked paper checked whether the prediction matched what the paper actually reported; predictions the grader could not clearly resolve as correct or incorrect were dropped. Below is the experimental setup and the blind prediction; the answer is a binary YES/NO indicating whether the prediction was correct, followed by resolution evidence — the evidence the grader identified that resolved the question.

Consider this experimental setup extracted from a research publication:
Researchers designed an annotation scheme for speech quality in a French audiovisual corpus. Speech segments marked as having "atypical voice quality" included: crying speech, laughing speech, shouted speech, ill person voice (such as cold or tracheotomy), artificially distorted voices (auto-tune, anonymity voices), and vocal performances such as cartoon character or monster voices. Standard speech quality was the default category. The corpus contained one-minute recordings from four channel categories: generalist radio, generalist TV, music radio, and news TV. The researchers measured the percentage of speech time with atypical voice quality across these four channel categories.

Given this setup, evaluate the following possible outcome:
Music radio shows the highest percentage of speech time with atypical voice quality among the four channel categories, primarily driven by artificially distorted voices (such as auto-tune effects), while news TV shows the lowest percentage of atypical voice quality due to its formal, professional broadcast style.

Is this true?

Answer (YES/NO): NO